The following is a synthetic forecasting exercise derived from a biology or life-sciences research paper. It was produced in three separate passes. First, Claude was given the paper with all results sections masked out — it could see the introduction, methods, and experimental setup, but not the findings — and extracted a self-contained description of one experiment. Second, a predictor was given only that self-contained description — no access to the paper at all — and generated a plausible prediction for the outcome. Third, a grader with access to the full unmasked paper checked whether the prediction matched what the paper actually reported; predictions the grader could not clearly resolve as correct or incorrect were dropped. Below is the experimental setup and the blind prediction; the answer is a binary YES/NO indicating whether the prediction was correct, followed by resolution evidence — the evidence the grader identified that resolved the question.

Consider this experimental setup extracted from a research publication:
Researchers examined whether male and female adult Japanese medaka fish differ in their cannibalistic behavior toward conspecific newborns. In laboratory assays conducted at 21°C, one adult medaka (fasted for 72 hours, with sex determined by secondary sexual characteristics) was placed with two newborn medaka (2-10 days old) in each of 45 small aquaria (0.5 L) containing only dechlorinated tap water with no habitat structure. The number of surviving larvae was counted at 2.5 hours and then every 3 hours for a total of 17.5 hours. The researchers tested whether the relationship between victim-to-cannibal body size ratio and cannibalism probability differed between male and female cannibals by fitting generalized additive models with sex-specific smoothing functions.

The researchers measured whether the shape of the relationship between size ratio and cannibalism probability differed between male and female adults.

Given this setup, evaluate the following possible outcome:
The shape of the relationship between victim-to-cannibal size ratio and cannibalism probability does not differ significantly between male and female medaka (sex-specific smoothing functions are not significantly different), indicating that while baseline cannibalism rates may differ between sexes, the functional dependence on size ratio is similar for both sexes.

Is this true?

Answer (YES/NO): YES